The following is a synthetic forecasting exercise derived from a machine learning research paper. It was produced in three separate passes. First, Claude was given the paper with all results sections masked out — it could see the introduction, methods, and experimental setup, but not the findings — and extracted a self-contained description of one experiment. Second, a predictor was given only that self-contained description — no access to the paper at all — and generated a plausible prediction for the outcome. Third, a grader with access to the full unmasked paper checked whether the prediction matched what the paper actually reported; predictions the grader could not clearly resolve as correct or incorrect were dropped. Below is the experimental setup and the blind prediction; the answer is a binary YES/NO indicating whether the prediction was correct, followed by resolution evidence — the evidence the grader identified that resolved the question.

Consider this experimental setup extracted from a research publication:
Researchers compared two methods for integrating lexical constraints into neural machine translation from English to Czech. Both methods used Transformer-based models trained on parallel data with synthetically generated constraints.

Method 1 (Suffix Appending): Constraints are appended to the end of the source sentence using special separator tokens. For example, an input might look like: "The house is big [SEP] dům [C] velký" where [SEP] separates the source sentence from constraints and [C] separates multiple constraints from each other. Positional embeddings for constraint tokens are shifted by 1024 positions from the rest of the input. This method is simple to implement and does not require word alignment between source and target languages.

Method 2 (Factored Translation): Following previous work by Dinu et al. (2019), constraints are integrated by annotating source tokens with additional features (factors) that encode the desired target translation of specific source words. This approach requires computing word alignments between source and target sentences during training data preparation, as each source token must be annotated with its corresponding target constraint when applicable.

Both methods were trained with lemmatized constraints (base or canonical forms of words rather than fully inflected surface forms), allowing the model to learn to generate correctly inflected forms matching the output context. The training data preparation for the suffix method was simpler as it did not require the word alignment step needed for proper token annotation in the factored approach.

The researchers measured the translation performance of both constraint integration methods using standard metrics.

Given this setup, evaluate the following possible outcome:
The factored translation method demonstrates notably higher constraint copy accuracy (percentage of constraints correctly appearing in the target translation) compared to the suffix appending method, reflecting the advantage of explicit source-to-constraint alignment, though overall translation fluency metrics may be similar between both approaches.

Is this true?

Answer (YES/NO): NO